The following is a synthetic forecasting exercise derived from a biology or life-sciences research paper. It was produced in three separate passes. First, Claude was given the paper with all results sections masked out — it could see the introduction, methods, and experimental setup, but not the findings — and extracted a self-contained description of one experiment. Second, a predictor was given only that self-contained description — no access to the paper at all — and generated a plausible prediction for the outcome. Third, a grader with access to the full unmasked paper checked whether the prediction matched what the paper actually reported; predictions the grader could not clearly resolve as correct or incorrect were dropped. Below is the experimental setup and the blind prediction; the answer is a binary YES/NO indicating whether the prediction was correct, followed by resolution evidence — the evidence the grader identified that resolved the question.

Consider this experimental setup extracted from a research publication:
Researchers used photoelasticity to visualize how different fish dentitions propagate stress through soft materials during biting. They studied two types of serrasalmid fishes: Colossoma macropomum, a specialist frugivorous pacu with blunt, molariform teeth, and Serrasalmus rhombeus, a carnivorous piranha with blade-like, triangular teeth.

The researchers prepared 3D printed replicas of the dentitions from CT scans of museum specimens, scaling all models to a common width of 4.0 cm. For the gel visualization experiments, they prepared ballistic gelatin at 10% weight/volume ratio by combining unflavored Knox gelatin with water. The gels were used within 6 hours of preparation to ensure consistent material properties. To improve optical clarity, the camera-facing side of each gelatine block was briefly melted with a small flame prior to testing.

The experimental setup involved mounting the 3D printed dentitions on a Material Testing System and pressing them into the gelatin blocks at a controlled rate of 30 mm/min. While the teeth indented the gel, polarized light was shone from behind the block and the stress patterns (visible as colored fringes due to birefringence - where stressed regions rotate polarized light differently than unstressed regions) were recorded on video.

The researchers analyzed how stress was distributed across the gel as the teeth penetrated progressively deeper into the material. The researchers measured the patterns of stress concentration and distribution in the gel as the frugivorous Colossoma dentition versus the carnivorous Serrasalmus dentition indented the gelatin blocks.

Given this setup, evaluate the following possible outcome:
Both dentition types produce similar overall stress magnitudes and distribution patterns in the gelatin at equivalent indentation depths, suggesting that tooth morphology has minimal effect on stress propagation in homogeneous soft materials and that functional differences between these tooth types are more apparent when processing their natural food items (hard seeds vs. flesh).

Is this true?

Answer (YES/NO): NO